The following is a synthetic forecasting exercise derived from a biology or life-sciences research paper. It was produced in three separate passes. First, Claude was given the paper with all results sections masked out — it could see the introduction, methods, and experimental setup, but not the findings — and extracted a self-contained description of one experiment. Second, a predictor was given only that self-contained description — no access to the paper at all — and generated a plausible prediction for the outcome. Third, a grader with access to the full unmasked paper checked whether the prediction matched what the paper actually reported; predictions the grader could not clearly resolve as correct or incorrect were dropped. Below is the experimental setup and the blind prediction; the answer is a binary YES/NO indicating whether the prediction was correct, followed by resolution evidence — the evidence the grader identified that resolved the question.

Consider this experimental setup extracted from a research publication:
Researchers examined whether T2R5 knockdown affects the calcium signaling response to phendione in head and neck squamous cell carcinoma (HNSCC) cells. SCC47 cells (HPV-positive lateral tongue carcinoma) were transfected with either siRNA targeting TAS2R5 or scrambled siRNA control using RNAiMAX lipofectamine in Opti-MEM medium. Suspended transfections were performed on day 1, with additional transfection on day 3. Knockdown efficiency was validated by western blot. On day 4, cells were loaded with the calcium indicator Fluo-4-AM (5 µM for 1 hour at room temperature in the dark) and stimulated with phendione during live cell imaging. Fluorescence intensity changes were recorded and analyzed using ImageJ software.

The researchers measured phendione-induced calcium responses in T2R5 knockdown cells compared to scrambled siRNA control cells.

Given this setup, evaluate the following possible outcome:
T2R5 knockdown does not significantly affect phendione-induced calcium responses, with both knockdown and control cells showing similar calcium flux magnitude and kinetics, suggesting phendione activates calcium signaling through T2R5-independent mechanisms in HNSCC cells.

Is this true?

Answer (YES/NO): NO